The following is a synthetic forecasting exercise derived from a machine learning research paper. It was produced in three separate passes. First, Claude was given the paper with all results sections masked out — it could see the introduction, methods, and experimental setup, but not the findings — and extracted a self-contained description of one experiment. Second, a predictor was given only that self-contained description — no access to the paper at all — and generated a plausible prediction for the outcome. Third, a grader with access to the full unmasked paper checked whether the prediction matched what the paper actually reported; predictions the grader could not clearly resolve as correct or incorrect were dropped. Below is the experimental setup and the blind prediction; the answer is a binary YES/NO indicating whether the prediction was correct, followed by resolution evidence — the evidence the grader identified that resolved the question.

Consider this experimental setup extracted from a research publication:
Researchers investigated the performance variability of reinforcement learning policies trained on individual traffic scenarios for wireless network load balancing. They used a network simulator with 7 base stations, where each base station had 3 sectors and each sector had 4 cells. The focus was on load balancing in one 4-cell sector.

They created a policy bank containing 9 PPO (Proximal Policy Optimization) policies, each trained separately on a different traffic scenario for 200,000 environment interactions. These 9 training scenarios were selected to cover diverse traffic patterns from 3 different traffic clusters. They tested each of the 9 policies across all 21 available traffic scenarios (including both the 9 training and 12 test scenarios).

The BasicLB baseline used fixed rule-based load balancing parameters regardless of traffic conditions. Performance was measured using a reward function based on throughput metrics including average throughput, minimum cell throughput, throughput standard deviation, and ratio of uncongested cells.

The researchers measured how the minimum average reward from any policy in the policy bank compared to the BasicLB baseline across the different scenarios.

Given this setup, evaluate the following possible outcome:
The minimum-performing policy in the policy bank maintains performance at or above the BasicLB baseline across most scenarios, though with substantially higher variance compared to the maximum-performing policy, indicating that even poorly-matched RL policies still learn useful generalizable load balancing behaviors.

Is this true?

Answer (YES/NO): NO